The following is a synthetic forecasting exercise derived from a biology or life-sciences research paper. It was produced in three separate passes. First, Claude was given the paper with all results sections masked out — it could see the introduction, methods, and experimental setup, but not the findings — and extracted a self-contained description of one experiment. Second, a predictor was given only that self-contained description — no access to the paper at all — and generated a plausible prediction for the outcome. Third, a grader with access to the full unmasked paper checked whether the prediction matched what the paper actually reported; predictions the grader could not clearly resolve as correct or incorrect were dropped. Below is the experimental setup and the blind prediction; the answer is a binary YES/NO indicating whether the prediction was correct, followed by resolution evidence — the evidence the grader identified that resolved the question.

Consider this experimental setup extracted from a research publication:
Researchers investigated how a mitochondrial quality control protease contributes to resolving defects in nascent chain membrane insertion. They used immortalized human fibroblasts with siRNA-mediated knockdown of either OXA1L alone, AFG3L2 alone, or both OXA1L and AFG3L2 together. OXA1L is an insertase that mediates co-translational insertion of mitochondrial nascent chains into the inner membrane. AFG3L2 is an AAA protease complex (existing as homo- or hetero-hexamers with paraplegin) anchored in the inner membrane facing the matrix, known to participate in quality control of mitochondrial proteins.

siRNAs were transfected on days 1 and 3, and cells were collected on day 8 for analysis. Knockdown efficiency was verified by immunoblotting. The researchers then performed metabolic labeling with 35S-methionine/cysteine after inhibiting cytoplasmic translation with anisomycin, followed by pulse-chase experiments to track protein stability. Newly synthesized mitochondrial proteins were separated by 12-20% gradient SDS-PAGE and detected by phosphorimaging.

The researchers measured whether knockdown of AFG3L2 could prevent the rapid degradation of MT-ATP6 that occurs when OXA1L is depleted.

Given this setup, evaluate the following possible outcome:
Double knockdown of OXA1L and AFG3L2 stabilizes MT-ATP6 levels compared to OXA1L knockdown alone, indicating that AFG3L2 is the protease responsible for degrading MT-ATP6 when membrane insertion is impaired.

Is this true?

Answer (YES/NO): YES